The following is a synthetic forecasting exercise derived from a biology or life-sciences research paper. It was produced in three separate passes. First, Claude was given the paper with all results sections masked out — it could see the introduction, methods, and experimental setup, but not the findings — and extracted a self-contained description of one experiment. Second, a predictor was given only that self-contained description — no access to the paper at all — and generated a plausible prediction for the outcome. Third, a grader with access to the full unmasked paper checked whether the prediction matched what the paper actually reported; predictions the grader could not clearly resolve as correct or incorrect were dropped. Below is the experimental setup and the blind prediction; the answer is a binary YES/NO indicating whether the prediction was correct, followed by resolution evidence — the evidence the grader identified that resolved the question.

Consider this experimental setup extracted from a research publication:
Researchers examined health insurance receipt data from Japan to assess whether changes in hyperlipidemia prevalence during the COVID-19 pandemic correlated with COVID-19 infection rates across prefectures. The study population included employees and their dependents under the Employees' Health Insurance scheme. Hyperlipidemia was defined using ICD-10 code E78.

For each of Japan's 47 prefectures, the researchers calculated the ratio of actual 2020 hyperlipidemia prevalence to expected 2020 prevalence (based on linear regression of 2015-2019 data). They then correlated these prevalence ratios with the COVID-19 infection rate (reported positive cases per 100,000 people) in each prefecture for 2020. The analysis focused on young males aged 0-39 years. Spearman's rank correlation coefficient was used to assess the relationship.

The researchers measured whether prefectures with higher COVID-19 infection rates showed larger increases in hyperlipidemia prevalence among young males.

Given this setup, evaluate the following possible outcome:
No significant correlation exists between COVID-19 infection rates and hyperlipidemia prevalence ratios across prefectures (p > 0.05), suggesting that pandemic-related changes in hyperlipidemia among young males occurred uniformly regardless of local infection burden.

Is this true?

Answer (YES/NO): YES